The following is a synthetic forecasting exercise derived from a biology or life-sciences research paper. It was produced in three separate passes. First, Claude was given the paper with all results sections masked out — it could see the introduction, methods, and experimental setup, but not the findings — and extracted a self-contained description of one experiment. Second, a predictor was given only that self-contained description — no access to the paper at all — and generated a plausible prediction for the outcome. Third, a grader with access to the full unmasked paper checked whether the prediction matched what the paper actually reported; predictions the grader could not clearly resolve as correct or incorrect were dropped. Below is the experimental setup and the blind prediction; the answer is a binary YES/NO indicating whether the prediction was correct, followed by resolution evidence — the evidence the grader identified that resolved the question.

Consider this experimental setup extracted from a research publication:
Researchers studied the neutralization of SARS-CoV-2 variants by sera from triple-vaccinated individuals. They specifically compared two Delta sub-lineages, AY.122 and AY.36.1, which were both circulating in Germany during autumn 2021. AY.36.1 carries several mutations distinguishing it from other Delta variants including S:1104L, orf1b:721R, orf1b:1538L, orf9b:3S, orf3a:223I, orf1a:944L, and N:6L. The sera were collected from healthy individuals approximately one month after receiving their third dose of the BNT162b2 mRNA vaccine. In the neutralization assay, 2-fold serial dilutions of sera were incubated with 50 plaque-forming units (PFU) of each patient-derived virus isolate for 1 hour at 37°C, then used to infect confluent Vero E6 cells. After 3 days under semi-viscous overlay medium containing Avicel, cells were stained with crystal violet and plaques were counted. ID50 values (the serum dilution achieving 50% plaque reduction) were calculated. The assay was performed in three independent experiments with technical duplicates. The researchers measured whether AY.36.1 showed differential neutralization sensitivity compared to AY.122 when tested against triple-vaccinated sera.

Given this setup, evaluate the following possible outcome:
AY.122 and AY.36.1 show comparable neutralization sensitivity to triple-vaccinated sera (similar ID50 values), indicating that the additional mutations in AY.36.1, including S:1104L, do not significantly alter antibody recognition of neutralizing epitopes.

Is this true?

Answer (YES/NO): YES